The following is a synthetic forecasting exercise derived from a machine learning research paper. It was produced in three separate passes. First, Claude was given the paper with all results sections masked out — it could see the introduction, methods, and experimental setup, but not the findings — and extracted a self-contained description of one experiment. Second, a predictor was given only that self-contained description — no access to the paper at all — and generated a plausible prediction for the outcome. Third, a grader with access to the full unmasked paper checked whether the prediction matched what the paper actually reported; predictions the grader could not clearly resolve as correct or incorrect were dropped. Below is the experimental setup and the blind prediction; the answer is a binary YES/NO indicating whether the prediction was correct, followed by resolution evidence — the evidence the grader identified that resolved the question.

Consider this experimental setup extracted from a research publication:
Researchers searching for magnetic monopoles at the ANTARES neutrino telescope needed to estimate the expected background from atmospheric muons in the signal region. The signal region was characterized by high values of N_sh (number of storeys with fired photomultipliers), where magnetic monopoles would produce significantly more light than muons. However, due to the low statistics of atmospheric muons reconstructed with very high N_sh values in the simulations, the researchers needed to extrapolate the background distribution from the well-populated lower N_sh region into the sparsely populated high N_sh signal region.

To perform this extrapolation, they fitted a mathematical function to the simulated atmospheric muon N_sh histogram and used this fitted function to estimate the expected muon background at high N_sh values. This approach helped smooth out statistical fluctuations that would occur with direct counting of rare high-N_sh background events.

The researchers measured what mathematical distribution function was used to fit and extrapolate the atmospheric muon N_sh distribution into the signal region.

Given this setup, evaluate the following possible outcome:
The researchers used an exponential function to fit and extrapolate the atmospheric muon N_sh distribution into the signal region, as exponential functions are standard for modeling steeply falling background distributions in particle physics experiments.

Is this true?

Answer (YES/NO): NO